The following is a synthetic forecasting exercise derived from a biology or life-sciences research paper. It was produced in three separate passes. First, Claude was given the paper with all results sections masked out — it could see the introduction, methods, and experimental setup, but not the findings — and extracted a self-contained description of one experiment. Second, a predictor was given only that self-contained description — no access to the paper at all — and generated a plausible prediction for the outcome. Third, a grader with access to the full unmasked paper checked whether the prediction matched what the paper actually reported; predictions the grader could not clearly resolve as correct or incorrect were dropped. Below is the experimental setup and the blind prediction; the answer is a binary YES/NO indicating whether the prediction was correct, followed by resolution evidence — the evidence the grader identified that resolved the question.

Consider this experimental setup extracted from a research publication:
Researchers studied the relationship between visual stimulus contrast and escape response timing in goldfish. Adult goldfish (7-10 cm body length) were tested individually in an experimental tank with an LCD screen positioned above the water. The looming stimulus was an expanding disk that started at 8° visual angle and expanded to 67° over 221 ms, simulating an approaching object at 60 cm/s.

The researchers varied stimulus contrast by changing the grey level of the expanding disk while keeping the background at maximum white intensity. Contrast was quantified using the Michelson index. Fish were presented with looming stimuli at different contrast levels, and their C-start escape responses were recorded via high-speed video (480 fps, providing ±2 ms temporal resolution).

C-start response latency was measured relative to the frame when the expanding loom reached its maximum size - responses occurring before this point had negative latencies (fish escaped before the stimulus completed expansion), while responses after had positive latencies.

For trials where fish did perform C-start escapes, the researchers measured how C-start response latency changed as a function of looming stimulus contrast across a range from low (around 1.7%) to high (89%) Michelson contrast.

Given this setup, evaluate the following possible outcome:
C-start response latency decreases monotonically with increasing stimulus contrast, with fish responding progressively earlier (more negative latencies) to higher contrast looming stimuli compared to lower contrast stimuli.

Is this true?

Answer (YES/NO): YES